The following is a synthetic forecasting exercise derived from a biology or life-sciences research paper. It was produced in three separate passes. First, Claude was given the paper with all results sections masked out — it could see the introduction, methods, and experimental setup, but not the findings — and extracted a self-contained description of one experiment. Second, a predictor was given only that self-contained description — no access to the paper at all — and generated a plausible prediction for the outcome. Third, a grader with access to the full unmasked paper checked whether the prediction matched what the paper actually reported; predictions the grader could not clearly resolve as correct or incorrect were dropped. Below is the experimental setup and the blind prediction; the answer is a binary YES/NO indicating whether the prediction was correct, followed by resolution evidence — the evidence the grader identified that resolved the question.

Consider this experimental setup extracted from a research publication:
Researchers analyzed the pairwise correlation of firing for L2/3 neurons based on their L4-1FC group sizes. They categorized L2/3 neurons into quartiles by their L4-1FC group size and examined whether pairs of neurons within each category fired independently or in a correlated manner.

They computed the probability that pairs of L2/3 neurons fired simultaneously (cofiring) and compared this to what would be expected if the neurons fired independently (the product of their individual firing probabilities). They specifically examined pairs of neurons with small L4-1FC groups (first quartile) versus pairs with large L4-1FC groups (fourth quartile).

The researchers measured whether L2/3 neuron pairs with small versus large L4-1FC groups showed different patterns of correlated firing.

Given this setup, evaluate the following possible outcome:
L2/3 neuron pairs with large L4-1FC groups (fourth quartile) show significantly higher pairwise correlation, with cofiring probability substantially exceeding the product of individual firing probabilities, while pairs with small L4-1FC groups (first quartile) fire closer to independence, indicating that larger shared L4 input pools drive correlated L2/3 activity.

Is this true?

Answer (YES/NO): YES